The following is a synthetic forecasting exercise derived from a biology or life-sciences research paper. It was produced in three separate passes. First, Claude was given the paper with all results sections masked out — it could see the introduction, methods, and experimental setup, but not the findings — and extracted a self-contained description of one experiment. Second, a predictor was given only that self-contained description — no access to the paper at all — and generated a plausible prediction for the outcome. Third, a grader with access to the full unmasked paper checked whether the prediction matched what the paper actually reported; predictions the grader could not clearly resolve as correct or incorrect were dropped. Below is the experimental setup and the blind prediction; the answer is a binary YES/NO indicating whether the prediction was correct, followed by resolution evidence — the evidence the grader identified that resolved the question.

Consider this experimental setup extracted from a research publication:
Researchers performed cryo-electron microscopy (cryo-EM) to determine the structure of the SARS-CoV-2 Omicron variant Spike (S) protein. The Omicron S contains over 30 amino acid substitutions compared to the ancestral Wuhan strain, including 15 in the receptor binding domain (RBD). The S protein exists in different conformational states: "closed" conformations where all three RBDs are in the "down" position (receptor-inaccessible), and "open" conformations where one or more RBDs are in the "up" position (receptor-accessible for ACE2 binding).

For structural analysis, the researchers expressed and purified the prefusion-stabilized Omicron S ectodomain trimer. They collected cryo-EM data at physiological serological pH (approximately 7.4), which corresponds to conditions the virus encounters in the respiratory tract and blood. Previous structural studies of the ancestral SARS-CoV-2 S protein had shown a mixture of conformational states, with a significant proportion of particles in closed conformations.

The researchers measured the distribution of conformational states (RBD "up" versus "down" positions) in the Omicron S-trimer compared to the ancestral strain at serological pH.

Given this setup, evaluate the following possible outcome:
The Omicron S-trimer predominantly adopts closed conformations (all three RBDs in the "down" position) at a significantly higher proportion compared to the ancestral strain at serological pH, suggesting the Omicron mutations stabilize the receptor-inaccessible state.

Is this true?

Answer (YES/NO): NO